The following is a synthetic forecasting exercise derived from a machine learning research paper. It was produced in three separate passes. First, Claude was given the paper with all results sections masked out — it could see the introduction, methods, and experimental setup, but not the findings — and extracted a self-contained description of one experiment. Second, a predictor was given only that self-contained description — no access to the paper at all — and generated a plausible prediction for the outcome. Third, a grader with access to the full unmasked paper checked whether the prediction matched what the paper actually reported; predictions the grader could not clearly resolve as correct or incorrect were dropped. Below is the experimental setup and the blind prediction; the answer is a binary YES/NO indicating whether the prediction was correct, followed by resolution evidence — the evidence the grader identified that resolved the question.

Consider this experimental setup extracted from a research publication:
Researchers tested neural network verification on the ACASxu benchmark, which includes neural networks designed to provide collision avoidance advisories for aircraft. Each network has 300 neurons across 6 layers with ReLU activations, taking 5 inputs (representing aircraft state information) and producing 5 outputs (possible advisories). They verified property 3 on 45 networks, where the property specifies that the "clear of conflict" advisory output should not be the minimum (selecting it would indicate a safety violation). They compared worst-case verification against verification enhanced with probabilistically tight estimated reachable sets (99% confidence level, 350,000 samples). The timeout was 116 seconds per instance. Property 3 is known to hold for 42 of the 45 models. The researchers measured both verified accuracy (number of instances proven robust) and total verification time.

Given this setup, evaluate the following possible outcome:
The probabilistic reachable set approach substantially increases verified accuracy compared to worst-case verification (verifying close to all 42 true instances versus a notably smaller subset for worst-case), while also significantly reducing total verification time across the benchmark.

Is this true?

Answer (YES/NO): NO